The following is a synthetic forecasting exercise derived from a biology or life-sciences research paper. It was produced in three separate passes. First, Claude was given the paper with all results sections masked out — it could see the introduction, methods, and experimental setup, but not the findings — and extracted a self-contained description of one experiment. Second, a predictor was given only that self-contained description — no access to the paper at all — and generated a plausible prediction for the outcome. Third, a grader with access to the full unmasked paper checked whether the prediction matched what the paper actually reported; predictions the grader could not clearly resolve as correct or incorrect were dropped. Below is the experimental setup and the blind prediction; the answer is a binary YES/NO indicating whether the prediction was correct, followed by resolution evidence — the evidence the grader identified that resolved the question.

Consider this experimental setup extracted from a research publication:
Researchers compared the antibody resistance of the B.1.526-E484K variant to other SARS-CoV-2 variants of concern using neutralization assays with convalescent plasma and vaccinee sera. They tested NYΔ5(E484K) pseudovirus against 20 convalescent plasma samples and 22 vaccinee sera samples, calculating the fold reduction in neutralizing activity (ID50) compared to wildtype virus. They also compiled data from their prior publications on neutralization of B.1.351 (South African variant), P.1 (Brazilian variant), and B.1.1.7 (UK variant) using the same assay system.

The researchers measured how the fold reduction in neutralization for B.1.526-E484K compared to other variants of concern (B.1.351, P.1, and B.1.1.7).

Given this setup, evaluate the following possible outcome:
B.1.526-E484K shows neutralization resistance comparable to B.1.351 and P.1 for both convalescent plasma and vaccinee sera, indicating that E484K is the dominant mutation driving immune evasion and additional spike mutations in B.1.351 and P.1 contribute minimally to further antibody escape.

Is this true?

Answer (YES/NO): NO